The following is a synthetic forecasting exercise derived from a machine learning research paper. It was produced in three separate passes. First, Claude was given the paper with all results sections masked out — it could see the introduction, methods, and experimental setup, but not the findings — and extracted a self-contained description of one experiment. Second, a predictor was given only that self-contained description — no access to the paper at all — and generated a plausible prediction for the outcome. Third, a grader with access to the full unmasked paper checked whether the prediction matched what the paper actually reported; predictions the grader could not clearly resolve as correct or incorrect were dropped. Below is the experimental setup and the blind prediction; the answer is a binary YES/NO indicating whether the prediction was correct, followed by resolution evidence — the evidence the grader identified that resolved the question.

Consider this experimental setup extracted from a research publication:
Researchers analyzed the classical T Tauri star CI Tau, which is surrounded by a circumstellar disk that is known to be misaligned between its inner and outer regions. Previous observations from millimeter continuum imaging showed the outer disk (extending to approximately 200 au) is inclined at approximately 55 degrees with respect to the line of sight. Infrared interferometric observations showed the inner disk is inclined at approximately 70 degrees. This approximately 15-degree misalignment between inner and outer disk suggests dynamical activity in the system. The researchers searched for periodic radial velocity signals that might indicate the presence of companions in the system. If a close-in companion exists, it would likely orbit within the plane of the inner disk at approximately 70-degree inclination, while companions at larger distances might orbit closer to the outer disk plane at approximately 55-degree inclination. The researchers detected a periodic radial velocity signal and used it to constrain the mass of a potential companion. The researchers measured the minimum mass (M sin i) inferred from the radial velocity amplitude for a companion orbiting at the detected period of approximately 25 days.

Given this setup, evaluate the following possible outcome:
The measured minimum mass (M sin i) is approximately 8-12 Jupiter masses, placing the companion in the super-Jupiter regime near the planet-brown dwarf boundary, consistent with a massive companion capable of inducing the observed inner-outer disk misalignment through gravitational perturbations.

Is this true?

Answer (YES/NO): NO